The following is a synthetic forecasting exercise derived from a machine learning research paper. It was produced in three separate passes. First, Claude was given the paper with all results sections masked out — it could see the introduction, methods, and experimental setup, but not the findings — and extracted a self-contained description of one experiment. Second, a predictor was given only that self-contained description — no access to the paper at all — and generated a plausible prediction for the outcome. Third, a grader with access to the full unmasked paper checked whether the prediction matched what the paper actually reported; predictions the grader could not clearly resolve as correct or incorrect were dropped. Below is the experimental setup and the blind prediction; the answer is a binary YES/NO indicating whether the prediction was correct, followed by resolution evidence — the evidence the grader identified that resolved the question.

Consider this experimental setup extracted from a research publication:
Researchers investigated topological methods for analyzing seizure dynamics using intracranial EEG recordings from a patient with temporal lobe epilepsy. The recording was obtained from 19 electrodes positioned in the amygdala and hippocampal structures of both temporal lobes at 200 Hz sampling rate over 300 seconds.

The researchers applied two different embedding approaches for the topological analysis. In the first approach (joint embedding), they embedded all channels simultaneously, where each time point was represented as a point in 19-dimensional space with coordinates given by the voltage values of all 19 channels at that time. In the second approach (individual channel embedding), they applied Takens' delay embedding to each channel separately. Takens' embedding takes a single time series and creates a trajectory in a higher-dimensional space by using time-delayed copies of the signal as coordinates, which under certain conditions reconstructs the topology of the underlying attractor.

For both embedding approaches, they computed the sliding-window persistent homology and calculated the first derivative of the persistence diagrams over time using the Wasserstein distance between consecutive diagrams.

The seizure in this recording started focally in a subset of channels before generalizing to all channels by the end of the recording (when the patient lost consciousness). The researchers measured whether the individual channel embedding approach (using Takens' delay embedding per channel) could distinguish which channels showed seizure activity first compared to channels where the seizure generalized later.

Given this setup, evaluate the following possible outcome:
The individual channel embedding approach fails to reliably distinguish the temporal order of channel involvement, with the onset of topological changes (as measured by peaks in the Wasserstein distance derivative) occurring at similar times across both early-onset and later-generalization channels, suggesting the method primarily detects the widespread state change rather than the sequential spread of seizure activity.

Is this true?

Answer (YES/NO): NO